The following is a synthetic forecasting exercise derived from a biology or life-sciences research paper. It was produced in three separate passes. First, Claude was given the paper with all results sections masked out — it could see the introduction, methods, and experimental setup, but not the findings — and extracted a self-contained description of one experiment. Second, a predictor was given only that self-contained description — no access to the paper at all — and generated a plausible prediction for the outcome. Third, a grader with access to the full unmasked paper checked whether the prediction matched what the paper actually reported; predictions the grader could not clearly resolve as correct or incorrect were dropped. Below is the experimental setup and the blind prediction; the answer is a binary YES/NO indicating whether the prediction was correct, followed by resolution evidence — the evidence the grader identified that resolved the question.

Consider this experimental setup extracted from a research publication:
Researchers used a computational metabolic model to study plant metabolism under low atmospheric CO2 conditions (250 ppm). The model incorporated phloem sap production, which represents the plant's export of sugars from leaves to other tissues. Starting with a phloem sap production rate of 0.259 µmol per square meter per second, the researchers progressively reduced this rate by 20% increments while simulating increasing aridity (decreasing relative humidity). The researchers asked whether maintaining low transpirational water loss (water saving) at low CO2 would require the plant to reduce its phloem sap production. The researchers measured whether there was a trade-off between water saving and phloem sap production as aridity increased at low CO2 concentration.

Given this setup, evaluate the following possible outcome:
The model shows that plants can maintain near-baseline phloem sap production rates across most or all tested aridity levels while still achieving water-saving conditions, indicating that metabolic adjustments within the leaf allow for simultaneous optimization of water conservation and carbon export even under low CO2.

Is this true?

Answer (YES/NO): NO